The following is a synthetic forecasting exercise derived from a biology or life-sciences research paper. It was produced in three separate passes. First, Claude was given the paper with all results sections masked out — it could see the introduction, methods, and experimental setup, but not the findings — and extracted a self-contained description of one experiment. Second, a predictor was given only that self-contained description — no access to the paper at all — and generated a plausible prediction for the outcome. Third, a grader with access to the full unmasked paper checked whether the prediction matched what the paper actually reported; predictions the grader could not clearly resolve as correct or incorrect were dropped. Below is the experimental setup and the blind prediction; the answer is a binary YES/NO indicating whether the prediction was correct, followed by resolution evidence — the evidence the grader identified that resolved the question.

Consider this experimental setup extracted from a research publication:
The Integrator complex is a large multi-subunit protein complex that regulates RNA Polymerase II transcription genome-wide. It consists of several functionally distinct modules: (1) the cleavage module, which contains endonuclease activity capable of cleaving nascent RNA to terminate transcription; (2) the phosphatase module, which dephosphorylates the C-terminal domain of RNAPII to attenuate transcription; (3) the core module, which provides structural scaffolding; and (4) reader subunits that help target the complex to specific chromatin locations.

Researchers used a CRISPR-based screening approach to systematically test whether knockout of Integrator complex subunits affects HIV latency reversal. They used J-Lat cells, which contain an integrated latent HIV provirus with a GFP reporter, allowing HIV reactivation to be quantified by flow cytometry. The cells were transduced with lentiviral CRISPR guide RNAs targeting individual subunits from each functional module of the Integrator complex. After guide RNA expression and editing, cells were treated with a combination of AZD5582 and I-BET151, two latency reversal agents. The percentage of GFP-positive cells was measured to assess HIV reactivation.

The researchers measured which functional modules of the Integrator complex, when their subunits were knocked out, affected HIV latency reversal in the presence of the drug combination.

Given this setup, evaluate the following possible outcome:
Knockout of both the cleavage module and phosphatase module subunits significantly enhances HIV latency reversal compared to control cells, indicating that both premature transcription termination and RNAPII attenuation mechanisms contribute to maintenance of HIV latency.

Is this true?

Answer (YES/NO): YES